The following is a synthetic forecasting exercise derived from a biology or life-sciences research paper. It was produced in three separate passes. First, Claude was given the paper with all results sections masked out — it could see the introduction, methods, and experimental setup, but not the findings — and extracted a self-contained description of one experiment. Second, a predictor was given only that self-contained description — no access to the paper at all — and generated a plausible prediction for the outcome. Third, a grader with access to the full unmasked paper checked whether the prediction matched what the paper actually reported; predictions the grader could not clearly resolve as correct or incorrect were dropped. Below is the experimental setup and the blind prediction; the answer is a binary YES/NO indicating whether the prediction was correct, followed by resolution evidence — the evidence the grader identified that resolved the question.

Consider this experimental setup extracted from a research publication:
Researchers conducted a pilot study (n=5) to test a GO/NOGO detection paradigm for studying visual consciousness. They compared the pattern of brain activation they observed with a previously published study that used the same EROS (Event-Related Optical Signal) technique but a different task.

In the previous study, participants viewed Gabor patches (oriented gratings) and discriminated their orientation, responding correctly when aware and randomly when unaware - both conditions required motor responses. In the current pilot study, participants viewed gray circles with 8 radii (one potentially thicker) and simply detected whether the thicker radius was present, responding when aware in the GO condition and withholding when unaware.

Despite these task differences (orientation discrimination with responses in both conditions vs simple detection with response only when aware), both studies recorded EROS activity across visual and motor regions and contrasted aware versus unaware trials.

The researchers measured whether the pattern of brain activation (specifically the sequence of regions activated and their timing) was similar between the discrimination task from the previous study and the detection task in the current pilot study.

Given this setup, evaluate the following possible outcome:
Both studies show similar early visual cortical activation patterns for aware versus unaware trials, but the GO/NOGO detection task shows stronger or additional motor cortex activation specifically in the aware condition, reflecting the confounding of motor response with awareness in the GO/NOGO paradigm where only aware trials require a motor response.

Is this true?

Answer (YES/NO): NO